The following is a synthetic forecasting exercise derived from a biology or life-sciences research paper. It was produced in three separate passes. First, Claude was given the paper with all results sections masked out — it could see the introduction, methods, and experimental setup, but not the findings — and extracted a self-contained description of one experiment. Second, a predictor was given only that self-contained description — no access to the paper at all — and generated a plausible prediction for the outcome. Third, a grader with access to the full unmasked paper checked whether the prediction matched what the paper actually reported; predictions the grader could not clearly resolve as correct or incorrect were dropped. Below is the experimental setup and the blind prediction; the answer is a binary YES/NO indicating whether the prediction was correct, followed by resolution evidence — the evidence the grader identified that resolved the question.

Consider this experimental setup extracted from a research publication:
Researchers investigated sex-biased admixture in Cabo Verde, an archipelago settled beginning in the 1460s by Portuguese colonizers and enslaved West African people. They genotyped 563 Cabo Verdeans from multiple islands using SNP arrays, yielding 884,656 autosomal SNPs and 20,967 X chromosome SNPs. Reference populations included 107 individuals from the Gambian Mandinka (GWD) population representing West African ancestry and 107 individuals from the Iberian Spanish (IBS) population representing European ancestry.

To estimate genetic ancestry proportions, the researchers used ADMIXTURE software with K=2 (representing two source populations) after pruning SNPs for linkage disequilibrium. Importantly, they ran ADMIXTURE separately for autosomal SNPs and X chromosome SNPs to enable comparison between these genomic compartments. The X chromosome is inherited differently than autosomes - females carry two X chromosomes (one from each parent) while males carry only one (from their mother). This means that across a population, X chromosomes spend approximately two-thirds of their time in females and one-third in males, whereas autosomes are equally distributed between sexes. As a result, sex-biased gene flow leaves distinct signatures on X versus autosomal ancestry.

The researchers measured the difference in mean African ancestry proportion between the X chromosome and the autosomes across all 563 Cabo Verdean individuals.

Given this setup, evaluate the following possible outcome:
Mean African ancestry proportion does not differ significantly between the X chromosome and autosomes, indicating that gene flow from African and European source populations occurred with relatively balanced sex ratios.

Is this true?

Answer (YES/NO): NO